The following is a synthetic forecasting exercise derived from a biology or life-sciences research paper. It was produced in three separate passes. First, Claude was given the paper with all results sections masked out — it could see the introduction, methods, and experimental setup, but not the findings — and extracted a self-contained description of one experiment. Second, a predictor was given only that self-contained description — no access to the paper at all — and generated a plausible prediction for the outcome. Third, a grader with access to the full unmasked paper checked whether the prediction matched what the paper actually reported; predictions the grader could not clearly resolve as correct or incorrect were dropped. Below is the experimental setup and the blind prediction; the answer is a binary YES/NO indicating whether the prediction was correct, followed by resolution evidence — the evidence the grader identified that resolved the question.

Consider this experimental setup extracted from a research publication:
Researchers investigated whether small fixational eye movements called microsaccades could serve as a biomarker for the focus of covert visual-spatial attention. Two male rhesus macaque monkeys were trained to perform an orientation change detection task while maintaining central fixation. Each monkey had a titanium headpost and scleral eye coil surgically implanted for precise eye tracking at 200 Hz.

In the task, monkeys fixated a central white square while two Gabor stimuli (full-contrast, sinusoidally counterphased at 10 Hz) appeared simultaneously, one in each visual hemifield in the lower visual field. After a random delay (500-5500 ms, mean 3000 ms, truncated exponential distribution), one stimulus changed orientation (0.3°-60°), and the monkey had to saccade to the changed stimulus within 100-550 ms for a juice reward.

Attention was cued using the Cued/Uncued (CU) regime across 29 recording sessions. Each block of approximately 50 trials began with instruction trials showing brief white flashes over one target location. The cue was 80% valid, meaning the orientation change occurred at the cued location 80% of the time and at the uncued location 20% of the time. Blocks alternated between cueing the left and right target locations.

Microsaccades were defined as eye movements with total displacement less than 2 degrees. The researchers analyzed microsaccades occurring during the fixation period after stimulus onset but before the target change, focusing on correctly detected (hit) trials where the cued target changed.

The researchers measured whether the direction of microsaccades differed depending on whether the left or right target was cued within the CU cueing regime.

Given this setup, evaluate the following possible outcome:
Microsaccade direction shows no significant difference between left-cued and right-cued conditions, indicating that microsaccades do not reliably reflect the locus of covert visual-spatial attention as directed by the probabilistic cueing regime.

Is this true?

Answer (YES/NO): NO